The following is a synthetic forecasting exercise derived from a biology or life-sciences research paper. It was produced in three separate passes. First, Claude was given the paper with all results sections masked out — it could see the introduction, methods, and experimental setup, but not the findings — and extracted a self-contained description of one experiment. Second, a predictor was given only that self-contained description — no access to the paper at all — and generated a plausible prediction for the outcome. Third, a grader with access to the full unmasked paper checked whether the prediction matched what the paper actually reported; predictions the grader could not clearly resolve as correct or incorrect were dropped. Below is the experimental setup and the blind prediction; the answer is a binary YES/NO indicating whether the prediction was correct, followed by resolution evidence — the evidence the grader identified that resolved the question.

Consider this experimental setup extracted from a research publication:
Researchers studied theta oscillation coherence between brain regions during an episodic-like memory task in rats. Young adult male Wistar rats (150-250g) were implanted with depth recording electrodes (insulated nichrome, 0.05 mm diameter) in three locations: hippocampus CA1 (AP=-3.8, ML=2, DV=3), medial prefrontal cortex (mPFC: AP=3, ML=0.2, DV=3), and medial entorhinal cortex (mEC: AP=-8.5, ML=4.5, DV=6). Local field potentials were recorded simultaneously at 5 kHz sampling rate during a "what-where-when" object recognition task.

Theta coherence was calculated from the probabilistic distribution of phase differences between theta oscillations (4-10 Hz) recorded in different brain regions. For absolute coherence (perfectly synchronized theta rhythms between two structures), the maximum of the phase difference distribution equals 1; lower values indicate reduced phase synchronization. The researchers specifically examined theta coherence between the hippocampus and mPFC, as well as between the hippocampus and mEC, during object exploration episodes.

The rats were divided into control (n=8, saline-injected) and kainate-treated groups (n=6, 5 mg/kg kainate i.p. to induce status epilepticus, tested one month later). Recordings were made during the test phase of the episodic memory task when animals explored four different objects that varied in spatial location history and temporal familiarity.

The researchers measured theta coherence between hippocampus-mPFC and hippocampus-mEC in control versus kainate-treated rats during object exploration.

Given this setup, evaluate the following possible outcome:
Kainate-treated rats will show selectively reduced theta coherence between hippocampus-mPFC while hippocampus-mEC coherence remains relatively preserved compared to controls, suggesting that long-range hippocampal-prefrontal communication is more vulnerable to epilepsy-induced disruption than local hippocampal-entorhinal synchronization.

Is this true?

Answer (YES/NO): NO